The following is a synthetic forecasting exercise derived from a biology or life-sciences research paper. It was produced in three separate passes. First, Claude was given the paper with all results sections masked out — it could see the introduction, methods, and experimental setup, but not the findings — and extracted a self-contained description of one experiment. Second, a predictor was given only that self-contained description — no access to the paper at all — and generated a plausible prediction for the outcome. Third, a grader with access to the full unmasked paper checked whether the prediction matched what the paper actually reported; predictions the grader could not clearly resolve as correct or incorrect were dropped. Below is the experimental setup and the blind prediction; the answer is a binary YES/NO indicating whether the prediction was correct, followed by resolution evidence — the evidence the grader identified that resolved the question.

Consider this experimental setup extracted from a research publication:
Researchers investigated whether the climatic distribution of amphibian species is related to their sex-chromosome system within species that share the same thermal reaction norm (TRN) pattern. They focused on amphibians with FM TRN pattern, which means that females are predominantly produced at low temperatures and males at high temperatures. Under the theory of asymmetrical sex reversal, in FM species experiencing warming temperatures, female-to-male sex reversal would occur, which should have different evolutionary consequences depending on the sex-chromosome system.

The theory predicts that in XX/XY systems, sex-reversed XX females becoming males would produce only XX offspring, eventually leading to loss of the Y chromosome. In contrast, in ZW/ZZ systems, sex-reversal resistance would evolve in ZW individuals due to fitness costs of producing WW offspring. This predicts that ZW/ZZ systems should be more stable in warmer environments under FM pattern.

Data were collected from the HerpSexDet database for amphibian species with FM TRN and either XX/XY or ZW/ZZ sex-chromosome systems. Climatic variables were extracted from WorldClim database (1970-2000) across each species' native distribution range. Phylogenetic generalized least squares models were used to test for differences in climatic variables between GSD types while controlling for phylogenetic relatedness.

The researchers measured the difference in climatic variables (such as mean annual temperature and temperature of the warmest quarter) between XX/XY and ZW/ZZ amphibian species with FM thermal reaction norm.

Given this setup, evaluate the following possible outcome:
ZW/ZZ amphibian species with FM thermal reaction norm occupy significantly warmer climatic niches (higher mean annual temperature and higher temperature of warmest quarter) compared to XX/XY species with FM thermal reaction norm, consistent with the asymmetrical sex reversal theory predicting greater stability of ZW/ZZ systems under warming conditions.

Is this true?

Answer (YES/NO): YES